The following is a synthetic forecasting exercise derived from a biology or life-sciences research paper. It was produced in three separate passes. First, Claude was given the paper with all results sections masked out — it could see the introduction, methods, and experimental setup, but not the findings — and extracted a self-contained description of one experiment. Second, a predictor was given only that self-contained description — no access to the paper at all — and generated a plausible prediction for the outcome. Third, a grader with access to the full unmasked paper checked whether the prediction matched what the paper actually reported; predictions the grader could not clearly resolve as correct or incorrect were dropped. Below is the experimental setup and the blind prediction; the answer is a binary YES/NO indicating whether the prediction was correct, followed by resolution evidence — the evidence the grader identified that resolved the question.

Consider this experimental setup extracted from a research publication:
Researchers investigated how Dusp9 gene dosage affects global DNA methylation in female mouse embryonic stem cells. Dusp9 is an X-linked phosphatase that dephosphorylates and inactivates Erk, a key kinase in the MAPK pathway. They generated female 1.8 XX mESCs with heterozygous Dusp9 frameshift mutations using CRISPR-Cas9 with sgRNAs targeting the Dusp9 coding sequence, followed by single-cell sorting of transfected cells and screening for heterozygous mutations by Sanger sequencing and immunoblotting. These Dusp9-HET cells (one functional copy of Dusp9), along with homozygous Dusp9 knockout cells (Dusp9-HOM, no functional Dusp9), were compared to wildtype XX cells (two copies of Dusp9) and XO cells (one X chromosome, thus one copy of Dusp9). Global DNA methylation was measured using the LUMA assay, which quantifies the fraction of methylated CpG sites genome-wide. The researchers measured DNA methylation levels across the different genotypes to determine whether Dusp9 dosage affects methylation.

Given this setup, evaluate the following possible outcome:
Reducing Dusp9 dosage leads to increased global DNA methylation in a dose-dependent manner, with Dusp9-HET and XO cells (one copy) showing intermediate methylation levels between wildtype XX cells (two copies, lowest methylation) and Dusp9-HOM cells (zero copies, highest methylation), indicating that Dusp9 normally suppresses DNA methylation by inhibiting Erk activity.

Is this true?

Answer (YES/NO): NO